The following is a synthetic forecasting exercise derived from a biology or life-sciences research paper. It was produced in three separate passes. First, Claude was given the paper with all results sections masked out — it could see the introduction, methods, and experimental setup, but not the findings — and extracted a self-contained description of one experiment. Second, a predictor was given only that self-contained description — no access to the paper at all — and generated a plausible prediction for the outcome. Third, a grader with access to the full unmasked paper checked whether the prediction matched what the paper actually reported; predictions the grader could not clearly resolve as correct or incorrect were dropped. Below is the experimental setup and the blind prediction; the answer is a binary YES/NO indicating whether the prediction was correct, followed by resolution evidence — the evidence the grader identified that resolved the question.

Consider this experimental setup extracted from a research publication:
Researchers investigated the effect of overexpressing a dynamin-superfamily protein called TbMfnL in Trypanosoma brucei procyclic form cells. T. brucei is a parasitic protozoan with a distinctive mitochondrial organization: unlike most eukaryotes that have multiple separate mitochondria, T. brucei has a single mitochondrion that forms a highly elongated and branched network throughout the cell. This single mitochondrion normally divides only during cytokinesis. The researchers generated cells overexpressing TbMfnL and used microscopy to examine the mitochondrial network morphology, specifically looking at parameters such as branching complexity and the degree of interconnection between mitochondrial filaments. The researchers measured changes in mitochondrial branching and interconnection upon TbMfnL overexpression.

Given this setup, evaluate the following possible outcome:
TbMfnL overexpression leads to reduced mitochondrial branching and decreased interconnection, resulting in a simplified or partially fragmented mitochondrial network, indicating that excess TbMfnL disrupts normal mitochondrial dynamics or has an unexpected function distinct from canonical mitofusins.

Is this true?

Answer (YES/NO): NO